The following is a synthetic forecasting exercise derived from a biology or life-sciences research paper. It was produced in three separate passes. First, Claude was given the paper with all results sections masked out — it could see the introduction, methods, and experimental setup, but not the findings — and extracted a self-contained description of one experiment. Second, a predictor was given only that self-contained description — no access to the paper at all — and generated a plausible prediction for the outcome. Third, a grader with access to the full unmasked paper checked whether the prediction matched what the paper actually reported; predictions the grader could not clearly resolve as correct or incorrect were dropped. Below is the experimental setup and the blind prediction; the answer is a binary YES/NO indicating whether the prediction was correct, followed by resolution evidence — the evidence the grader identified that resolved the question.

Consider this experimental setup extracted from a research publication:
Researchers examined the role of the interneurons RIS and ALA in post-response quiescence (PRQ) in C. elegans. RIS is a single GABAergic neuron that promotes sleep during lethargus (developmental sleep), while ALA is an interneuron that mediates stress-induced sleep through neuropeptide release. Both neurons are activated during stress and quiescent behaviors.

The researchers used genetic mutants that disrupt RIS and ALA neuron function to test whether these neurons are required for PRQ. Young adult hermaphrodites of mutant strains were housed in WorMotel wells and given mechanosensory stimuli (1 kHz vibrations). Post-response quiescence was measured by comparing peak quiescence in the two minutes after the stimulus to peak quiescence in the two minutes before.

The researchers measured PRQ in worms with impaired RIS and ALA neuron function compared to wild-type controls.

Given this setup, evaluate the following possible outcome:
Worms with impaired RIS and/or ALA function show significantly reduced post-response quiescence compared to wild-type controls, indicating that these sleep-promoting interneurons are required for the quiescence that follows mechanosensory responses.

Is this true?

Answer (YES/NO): YES